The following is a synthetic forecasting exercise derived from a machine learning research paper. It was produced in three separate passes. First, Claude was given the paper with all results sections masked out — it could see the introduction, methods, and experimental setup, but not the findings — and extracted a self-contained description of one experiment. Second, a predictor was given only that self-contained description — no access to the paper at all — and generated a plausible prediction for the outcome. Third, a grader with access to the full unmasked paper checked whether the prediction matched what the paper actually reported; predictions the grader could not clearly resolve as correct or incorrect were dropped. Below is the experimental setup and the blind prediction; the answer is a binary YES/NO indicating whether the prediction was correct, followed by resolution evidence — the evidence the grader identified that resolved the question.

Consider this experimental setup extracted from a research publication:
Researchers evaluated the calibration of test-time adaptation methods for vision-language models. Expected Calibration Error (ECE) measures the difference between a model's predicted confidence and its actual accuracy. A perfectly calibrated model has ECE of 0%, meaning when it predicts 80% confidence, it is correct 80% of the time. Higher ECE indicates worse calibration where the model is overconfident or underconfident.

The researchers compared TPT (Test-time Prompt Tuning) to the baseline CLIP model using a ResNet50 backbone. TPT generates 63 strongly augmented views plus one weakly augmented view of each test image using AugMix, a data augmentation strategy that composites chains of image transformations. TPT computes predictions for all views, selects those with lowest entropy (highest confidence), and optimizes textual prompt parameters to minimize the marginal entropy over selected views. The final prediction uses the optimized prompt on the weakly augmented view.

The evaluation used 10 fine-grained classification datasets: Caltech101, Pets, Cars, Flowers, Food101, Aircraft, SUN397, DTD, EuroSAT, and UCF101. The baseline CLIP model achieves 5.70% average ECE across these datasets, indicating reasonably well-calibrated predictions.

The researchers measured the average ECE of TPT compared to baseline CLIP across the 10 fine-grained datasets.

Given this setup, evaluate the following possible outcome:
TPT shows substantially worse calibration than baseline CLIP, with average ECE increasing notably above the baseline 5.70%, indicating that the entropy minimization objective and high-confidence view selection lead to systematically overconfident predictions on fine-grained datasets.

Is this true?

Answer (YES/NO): YES